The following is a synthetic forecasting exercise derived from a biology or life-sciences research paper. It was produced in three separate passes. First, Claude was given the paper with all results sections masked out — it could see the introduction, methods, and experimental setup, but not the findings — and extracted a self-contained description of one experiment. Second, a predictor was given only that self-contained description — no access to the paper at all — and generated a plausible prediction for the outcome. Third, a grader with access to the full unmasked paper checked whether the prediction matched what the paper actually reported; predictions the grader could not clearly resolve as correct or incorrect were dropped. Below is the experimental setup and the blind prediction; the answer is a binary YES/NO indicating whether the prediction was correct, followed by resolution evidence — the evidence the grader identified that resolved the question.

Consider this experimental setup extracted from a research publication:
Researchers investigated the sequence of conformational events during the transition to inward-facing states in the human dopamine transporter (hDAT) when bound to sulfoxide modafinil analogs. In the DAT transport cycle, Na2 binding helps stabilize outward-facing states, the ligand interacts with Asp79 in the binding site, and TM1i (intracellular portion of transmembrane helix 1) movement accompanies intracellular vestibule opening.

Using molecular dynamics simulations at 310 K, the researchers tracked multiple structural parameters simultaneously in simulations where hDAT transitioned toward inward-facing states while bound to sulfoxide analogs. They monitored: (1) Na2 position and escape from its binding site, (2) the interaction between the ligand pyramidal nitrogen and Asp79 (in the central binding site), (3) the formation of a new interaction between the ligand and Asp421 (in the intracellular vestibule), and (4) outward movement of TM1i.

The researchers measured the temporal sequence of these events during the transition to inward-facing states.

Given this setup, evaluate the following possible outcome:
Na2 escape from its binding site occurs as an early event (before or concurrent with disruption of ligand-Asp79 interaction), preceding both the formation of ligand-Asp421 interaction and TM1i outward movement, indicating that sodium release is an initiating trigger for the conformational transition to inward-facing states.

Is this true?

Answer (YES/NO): YES